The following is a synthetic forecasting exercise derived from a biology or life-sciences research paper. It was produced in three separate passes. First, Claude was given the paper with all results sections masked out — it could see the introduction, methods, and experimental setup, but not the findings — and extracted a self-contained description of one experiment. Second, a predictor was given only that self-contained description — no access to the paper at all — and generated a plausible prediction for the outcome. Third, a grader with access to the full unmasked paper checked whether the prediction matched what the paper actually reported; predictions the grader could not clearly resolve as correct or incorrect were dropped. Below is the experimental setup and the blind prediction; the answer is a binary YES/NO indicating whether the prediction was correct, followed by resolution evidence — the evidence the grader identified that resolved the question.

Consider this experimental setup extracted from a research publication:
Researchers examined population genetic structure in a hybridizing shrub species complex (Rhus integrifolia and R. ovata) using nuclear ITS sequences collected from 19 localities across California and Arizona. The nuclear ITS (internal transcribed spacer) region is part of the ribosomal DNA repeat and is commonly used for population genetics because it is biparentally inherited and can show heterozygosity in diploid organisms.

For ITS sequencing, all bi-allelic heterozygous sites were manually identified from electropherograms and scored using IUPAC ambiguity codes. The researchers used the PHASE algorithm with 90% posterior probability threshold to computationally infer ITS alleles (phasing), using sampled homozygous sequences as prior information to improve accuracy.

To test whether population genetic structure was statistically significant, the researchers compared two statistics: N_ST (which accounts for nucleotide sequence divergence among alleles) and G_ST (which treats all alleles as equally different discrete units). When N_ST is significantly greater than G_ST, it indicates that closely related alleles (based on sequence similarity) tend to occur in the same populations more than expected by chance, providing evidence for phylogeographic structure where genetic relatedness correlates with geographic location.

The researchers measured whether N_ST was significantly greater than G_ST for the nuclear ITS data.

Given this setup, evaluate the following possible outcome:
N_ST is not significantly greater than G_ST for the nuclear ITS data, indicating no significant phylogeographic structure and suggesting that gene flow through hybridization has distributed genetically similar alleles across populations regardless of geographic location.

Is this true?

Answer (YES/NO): NO